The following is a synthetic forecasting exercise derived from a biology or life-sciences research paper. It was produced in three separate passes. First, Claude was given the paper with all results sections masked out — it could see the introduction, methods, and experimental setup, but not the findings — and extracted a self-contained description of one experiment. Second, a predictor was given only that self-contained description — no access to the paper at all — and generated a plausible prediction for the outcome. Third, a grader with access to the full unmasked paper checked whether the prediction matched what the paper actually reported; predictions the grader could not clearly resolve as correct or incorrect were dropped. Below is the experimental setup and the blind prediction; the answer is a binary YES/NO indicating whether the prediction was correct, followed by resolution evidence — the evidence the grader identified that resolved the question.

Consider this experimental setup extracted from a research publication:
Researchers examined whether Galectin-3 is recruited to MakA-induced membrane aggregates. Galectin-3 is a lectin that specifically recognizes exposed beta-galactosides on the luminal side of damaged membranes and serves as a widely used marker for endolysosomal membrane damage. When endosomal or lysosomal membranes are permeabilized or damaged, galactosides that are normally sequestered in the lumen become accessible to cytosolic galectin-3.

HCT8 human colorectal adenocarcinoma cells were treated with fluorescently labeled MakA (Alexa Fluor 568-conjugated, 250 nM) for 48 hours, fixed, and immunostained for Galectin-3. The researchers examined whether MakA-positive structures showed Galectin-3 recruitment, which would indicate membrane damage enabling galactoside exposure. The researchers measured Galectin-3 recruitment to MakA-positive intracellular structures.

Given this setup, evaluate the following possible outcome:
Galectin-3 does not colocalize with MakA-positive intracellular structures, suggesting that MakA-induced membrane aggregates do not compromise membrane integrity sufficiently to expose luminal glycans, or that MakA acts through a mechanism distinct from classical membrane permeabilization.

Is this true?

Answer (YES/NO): YES